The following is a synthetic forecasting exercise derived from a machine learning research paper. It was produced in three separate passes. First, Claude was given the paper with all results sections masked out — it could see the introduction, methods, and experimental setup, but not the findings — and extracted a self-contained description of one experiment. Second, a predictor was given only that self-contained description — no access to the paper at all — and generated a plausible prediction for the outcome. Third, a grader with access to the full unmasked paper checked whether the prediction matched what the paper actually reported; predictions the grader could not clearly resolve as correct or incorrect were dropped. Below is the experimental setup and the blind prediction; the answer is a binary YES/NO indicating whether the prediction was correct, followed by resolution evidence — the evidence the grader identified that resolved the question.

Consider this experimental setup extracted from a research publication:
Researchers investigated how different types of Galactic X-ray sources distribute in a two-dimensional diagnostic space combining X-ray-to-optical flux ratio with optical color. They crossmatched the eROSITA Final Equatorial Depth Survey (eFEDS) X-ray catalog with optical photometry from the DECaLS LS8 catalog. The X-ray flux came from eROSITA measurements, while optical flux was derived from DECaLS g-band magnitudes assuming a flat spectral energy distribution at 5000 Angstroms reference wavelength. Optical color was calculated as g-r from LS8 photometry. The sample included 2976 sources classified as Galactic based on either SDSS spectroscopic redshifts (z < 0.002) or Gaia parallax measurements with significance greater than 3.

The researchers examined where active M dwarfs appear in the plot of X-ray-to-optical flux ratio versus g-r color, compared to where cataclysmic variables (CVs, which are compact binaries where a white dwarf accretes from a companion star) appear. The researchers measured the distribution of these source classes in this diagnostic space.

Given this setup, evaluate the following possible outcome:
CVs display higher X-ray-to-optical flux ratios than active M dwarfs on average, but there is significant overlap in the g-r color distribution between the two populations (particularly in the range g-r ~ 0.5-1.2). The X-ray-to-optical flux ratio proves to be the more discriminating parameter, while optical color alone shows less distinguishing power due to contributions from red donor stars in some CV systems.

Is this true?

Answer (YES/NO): NO